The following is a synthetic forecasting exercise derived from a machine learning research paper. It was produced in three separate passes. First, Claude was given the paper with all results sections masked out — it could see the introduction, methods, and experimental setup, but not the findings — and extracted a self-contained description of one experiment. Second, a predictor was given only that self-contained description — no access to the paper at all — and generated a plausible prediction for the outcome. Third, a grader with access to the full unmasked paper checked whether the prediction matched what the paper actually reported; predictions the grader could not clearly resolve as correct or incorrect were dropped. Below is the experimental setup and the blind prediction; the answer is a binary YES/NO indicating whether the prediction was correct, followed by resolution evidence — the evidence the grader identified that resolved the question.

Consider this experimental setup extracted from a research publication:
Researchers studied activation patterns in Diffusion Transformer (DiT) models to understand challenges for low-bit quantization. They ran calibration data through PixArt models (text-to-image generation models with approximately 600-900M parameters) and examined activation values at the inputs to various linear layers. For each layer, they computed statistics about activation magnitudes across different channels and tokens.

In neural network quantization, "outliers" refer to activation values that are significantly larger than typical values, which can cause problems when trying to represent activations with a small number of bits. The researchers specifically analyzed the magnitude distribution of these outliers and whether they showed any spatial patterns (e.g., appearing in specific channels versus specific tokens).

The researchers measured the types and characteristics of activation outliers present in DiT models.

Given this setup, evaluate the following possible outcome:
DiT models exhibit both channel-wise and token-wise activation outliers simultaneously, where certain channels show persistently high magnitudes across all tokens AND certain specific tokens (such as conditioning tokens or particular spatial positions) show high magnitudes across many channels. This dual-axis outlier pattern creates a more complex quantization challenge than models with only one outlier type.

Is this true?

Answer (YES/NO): NO